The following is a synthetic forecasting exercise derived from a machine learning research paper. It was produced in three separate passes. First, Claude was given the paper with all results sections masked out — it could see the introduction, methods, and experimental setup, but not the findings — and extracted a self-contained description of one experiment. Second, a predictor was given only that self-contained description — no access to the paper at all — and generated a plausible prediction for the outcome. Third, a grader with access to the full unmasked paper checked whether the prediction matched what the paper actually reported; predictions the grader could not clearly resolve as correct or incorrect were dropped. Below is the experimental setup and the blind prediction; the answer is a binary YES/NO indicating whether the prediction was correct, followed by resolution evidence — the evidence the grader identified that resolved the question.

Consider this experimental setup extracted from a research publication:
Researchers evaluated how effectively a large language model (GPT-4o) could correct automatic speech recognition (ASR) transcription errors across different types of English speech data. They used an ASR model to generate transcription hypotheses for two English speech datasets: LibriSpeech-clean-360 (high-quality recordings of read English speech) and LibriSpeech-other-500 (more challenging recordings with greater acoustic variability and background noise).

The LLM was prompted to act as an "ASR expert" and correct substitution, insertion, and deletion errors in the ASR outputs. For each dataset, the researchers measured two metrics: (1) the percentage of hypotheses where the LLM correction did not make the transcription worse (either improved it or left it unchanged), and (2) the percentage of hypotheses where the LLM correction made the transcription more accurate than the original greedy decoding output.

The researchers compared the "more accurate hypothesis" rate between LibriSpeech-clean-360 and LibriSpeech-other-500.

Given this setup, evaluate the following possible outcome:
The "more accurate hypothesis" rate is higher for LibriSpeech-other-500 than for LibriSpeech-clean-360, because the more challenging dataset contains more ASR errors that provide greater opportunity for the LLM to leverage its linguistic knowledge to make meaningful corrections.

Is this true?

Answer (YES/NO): YES